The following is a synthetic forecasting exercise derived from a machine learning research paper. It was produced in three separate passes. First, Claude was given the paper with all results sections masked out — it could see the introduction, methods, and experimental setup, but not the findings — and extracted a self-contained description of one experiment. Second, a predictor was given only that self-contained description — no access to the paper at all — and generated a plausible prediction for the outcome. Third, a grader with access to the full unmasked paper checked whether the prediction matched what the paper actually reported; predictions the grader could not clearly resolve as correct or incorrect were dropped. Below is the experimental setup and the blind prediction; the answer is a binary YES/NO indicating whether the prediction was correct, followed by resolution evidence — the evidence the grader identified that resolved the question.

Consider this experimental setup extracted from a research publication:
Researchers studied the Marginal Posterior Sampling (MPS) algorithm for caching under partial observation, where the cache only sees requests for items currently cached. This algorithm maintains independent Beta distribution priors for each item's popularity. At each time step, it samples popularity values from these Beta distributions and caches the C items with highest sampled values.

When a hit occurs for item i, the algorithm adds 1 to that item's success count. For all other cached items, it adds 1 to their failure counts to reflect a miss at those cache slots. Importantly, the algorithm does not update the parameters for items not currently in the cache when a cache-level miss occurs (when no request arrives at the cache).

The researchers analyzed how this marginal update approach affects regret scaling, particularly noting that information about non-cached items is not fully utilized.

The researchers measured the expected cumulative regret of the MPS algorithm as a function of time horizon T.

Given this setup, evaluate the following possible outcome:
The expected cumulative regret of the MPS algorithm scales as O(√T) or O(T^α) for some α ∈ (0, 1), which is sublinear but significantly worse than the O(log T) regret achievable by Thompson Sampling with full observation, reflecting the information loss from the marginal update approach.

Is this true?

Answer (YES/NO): NO